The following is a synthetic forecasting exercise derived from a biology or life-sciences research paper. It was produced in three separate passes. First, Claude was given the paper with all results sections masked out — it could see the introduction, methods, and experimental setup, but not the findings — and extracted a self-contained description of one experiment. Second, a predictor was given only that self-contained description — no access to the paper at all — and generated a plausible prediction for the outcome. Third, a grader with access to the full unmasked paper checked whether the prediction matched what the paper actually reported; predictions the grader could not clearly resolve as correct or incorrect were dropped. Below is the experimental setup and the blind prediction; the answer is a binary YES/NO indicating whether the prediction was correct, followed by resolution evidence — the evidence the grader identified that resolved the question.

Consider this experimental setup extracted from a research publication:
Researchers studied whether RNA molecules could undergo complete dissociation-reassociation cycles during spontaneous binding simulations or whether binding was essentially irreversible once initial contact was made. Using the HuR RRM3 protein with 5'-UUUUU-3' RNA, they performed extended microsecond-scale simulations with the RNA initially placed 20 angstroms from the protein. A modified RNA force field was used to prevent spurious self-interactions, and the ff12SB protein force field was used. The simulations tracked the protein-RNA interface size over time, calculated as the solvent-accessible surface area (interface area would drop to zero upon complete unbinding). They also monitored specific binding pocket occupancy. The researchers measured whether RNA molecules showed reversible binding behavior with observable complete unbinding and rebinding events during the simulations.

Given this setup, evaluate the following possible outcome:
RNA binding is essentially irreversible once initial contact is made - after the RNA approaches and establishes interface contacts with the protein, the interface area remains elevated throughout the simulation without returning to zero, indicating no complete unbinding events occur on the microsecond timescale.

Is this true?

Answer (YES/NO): YES